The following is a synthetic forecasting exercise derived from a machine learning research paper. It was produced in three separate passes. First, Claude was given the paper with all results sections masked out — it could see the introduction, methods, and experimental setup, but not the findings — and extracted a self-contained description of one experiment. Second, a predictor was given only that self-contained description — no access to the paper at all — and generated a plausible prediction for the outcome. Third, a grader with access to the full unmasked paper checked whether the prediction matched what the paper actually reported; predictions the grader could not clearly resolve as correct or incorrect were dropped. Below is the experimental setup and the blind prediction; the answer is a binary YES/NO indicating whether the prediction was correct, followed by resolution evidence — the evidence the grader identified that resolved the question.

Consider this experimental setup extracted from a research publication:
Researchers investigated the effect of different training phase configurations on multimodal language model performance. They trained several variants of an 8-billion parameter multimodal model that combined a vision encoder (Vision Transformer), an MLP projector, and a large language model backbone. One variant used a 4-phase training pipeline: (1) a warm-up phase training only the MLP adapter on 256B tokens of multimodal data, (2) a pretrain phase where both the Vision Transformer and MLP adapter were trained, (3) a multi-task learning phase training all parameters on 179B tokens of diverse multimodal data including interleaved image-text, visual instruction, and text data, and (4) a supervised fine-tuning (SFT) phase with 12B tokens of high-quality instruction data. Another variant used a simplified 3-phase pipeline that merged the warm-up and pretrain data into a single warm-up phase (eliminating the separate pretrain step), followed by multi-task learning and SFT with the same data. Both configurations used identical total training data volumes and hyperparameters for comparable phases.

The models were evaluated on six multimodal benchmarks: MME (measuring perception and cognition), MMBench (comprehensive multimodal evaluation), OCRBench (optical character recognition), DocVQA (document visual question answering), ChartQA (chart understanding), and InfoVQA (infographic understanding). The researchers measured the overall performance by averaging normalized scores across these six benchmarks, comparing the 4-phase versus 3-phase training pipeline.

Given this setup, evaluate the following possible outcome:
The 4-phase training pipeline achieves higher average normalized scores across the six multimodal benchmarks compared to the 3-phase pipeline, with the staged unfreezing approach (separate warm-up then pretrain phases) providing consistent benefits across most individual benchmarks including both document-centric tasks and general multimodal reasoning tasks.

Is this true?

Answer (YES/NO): NO